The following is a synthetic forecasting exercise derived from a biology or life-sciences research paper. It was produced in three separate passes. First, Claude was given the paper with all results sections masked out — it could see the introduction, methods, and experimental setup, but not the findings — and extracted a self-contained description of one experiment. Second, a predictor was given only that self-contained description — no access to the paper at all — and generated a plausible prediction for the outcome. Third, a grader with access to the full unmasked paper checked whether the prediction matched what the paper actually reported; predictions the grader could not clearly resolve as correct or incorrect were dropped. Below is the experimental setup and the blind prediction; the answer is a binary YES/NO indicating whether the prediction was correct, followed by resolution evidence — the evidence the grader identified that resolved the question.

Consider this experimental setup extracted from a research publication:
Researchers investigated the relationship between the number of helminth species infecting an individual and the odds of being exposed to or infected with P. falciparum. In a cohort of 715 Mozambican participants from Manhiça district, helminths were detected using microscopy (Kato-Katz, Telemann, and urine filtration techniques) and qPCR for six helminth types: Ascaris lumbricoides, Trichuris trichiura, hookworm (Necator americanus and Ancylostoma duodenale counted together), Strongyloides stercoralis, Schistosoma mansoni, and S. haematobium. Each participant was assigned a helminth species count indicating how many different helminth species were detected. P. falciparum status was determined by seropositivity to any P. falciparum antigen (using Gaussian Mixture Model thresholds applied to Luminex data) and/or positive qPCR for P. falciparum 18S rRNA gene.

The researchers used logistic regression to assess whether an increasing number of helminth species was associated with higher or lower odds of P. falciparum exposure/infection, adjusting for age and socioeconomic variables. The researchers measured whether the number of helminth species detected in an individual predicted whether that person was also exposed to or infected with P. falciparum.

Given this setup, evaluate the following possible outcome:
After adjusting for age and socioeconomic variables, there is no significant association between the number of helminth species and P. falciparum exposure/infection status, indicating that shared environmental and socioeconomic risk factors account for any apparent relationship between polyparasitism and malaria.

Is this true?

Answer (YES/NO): NO